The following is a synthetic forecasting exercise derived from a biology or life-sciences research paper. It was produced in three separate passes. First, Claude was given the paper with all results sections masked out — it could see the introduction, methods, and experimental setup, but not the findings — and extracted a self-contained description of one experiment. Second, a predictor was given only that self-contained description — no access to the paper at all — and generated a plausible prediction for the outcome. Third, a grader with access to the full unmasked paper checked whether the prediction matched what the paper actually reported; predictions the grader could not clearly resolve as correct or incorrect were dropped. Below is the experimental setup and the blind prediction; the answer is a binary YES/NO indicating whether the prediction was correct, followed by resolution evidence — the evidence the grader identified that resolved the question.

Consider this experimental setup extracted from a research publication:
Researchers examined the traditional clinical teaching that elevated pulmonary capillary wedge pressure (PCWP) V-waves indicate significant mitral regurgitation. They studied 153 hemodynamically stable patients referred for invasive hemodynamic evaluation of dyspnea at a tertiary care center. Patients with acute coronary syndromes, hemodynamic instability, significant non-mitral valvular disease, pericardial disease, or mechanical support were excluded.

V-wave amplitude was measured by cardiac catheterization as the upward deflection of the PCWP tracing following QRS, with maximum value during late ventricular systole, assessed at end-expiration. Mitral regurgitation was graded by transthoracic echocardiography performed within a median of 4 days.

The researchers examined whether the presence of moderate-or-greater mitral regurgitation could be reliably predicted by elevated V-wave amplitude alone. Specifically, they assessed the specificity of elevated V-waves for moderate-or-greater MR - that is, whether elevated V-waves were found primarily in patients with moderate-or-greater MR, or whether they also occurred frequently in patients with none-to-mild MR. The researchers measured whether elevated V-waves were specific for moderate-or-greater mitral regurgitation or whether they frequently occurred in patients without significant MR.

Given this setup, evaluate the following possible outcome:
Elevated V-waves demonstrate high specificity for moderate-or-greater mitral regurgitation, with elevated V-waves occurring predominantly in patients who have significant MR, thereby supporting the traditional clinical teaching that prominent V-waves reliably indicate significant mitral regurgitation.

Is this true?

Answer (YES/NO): NO